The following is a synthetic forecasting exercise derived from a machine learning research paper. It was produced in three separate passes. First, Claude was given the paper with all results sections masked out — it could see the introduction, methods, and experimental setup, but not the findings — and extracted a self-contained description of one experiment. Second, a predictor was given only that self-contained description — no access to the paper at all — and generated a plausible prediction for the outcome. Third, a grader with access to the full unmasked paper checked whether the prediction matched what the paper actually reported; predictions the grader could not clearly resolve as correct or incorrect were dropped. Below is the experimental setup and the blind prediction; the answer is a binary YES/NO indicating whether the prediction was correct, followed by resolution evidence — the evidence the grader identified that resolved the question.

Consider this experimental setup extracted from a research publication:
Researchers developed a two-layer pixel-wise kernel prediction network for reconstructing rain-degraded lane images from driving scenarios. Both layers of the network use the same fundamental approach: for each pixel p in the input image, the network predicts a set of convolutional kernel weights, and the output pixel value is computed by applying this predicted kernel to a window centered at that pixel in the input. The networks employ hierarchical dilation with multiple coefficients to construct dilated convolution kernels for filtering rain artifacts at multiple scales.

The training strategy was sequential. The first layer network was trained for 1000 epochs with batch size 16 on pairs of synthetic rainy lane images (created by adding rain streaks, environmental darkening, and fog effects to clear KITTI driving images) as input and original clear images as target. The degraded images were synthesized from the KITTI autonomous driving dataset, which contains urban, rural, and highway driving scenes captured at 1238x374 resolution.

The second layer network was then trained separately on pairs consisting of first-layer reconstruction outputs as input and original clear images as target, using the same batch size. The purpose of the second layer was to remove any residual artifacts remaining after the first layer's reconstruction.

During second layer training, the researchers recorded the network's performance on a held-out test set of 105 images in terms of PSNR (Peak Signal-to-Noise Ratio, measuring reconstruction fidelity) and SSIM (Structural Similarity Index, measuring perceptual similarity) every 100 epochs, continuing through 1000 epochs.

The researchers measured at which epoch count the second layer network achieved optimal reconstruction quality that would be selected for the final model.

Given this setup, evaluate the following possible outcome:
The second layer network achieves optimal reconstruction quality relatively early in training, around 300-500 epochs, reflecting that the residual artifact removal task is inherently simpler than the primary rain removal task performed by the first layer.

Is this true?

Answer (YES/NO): YES